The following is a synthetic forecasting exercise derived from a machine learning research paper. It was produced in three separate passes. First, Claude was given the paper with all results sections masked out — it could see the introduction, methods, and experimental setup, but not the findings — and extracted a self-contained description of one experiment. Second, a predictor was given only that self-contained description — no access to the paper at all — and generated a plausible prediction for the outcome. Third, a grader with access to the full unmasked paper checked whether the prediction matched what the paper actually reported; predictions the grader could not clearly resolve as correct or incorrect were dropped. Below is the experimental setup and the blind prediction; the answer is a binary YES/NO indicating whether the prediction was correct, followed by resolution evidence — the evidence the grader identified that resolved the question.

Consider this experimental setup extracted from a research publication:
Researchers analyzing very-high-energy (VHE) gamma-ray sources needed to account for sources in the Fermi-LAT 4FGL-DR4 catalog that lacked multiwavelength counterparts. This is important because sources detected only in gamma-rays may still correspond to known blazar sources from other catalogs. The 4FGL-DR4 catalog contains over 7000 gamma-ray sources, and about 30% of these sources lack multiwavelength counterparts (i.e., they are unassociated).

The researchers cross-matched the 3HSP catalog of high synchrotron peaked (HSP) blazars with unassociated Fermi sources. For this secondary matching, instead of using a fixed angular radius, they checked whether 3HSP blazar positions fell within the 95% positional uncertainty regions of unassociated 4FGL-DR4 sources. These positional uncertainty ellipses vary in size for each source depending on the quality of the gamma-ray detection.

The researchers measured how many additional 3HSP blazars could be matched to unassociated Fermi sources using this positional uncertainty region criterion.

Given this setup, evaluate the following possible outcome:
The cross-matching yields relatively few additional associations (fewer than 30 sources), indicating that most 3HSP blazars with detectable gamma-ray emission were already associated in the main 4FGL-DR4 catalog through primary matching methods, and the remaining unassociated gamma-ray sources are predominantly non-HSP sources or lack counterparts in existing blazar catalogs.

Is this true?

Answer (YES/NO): NO